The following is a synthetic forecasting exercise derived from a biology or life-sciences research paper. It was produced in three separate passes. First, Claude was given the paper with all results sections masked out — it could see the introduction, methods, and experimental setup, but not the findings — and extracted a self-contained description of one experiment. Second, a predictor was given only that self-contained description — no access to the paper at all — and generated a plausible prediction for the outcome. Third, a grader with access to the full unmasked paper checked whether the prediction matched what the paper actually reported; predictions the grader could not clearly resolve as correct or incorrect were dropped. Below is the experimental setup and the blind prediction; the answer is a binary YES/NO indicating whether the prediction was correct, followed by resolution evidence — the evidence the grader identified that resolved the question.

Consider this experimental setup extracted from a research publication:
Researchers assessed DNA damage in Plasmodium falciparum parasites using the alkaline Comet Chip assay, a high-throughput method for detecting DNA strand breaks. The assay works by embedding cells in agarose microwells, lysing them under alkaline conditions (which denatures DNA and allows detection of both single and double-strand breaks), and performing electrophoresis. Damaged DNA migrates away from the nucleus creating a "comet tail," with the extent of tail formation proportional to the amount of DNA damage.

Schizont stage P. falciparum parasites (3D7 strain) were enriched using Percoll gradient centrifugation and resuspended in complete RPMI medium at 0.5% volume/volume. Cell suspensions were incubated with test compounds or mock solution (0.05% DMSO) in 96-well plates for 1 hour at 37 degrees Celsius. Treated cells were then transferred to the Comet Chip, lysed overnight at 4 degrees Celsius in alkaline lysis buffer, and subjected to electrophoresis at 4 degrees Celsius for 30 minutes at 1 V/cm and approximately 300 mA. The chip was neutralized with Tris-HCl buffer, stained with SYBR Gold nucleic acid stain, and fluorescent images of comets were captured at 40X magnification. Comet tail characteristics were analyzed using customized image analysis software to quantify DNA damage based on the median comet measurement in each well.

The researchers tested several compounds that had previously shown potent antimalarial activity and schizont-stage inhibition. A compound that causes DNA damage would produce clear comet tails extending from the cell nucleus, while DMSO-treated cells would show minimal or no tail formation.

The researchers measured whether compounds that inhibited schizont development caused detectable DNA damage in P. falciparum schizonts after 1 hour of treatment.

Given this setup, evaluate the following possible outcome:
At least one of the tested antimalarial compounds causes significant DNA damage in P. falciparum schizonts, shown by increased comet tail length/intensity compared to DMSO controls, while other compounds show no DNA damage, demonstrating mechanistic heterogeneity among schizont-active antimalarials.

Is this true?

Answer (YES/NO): YES